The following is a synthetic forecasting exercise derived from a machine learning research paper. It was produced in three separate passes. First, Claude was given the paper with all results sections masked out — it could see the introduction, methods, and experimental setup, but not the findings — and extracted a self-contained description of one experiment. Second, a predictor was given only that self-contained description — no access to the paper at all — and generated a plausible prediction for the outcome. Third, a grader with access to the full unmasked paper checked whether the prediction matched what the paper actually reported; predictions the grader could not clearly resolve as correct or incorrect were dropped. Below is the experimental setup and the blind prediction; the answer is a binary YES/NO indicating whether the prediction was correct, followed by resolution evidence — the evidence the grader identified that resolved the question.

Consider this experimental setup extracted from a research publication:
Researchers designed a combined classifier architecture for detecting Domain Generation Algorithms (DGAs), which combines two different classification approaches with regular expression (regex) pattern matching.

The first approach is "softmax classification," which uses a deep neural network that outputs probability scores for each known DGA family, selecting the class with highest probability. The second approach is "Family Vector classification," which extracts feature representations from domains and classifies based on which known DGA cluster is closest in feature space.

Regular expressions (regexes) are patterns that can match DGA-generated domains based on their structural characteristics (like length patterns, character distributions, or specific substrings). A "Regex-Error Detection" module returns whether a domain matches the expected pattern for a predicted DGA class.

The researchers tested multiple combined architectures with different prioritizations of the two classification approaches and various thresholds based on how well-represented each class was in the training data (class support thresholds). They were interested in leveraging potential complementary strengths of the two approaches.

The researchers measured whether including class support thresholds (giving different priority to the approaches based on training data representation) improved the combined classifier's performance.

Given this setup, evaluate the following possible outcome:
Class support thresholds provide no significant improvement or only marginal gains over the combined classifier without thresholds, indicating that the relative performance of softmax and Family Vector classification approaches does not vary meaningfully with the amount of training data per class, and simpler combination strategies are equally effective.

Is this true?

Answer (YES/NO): NO